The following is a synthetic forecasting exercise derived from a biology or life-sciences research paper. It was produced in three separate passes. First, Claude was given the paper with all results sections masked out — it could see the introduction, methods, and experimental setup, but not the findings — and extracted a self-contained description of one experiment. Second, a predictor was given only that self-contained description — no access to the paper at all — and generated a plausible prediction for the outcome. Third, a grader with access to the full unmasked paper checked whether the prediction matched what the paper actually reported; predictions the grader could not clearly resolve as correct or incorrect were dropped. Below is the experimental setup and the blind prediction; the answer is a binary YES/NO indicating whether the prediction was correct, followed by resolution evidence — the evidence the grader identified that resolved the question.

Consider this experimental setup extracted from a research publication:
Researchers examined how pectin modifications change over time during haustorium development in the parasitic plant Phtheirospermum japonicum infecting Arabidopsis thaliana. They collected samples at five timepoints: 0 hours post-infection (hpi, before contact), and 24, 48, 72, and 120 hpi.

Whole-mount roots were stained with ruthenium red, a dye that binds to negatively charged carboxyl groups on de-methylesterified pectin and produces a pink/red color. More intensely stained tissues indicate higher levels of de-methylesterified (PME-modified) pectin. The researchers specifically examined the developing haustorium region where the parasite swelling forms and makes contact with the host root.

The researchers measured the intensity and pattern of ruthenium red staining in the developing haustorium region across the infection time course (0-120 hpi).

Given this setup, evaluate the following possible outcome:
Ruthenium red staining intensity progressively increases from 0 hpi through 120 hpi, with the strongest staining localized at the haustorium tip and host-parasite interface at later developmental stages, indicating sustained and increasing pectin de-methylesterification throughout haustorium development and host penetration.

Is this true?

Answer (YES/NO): YES